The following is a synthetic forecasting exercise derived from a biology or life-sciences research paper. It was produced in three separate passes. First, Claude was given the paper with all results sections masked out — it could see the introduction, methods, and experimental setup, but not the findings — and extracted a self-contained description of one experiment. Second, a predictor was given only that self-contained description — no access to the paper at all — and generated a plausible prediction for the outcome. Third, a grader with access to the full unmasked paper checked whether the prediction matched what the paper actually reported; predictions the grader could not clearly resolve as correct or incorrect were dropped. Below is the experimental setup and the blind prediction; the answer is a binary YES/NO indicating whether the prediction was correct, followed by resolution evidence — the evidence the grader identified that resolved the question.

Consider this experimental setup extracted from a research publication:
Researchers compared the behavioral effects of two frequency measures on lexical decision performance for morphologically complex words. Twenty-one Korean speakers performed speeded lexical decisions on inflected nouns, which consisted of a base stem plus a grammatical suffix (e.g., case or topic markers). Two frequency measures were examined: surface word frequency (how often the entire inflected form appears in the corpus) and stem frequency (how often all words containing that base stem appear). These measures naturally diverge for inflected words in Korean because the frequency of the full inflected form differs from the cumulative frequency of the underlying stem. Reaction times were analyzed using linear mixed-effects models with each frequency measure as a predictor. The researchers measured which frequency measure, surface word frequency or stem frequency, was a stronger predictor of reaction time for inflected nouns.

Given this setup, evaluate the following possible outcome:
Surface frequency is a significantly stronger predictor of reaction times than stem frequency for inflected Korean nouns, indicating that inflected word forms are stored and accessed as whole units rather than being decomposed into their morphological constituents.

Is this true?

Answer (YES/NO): NO